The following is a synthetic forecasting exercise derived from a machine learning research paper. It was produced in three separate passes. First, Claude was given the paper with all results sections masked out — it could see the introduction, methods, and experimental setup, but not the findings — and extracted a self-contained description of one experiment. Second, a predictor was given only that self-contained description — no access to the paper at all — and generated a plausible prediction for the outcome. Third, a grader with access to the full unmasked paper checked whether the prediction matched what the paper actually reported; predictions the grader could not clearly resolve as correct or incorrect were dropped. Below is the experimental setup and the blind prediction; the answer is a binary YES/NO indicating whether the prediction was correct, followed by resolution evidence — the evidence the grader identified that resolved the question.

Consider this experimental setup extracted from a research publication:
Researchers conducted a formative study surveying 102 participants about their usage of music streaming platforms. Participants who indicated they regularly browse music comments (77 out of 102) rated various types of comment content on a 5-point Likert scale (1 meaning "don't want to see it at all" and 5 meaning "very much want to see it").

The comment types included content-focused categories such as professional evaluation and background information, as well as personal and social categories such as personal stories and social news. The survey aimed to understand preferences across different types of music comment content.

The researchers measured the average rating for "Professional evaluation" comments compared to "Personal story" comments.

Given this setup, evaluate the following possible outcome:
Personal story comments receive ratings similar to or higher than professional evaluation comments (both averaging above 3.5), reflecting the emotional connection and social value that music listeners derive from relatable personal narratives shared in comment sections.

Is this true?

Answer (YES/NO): NO